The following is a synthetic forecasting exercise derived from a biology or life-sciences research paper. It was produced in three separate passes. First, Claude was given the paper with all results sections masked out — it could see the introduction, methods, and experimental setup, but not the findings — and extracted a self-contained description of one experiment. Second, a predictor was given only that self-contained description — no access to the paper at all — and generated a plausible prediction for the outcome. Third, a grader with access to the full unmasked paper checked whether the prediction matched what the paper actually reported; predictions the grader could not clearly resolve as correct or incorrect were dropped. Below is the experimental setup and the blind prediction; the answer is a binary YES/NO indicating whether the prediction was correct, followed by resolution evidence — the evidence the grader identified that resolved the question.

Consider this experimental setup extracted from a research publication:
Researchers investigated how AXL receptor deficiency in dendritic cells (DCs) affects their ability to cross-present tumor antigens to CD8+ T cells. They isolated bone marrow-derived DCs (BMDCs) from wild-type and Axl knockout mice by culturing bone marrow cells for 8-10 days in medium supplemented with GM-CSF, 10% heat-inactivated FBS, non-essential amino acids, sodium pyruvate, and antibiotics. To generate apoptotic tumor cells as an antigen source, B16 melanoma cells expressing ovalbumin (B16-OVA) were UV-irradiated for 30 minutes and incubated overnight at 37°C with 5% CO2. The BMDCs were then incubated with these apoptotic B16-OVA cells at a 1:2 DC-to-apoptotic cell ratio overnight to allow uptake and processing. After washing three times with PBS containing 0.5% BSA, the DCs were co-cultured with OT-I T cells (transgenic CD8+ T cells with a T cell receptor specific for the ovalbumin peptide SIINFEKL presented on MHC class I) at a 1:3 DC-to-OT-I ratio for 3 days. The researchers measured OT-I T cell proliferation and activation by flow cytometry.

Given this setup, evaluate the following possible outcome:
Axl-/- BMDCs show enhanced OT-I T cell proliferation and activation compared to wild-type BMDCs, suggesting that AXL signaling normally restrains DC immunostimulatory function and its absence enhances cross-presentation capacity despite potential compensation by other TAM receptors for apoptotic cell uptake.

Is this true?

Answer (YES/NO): YES